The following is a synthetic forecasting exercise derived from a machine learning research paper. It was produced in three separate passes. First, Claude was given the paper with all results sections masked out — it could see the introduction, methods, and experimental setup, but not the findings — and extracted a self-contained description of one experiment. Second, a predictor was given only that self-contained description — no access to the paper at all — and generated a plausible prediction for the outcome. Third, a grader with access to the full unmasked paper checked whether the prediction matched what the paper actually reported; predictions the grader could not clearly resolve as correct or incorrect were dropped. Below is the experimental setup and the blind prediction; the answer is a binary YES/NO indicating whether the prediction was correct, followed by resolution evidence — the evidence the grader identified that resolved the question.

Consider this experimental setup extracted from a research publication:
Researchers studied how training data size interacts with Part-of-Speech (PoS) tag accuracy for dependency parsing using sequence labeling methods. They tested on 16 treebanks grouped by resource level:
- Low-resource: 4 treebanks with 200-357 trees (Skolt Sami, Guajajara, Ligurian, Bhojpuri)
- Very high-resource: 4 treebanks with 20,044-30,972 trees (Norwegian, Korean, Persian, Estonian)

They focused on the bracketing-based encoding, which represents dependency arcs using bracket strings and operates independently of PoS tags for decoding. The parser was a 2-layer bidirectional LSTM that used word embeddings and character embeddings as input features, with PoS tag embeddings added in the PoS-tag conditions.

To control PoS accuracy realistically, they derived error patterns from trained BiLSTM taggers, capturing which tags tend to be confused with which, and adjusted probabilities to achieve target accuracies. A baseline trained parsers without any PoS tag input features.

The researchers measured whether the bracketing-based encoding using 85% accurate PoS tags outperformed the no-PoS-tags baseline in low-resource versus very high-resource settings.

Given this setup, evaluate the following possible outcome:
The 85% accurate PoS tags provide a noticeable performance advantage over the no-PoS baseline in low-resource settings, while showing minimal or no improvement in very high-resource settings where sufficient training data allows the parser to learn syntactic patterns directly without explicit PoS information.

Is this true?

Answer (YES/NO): YES